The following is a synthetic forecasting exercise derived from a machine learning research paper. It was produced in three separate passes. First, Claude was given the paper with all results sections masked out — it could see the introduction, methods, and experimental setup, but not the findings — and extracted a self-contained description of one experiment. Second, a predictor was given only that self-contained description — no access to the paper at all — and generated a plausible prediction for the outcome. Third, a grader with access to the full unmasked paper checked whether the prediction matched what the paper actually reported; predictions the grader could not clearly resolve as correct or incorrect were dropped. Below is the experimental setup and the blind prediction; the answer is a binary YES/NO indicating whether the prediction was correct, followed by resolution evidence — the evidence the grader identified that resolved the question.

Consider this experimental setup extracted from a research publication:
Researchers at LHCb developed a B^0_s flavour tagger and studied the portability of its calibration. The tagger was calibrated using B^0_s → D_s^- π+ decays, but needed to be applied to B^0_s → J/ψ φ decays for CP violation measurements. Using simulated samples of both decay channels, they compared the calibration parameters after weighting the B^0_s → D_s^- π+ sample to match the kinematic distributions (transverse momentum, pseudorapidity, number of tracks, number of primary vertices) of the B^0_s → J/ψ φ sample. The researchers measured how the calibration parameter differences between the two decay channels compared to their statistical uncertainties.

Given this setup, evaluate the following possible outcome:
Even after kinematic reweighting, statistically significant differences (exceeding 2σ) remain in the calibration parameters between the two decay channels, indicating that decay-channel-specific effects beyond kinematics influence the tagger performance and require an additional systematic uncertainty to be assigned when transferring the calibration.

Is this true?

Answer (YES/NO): NO